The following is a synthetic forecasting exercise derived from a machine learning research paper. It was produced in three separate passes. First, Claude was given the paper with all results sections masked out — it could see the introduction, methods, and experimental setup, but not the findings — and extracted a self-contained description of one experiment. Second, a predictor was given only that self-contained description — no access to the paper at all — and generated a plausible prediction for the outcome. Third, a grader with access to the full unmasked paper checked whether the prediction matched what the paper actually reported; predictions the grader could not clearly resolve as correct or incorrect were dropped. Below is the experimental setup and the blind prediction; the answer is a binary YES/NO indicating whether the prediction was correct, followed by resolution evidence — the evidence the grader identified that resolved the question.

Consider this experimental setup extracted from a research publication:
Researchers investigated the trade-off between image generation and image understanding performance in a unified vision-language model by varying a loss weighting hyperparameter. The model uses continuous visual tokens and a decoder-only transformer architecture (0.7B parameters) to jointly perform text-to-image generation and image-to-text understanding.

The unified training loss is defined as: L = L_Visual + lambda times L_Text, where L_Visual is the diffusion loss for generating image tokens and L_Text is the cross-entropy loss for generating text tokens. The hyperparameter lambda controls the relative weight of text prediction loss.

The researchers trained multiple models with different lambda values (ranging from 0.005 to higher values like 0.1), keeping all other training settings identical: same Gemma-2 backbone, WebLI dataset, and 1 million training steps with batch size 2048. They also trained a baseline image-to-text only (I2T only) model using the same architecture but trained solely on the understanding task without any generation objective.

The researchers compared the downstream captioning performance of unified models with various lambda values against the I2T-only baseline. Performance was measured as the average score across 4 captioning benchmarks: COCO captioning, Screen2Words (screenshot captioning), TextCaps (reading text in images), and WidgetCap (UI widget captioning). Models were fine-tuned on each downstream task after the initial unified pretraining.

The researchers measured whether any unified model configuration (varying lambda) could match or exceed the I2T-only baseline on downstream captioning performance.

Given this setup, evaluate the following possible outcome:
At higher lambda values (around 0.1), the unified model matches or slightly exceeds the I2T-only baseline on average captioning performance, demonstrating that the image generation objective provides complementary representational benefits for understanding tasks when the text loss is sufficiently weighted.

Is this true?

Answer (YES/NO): NO